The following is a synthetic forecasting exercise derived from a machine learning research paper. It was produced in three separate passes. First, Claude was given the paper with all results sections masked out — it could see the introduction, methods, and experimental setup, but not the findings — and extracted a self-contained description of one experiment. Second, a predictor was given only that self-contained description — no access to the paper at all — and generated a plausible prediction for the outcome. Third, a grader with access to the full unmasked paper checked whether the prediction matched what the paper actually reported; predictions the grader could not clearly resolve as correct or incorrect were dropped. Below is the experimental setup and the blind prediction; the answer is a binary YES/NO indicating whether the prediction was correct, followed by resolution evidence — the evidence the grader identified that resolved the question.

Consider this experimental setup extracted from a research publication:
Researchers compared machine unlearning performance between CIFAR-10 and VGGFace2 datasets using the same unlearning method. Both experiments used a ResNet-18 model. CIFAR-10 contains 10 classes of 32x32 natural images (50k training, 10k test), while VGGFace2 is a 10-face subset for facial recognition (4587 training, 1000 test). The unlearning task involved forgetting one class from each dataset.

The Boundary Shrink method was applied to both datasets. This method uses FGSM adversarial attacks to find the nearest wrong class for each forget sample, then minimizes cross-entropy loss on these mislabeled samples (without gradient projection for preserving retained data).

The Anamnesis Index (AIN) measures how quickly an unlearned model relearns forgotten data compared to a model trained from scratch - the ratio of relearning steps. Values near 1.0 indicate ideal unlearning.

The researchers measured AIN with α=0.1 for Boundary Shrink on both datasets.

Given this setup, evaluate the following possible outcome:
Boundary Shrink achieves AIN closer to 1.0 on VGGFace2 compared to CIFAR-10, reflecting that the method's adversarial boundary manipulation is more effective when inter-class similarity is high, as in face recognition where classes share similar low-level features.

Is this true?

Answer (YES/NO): NO